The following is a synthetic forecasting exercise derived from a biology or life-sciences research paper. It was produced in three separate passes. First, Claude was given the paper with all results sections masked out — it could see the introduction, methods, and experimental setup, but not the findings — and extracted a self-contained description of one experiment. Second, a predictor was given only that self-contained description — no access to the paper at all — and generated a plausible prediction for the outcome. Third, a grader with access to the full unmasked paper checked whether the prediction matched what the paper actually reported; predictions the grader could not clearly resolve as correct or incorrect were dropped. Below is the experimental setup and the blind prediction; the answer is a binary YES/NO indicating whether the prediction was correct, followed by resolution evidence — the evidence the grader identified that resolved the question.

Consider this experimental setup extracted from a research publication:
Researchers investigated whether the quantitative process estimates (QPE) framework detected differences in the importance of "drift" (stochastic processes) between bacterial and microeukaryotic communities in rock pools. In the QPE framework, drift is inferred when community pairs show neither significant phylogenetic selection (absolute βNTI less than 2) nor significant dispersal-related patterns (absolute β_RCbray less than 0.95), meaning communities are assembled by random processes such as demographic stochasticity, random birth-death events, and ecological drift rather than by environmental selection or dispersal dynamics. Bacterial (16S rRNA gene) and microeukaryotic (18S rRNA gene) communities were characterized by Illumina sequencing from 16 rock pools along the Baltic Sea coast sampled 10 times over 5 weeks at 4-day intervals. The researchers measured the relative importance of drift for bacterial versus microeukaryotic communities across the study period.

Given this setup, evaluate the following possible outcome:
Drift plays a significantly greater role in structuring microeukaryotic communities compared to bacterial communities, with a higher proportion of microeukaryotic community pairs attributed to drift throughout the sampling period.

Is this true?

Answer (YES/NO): NO